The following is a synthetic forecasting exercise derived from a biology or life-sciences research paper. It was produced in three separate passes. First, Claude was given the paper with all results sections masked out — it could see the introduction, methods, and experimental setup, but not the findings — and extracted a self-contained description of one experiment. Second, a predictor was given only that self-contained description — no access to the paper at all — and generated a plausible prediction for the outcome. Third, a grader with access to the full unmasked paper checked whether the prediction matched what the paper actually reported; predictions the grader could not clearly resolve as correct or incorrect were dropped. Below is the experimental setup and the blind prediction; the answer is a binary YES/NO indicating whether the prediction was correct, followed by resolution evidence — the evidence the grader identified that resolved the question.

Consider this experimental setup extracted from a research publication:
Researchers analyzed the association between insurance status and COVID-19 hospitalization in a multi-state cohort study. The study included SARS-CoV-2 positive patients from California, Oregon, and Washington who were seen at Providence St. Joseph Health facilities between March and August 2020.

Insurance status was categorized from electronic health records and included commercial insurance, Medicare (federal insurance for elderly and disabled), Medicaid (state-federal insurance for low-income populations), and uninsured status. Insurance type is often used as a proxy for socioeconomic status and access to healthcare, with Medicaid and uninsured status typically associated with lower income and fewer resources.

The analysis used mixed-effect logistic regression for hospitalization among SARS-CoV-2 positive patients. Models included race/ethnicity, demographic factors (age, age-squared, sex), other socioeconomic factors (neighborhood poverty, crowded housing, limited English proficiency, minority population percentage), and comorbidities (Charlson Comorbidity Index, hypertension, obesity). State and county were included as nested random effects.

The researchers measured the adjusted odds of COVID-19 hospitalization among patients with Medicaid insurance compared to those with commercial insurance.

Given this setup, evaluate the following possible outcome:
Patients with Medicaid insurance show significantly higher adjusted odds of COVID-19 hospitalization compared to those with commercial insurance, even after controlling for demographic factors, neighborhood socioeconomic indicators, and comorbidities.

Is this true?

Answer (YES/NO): YES